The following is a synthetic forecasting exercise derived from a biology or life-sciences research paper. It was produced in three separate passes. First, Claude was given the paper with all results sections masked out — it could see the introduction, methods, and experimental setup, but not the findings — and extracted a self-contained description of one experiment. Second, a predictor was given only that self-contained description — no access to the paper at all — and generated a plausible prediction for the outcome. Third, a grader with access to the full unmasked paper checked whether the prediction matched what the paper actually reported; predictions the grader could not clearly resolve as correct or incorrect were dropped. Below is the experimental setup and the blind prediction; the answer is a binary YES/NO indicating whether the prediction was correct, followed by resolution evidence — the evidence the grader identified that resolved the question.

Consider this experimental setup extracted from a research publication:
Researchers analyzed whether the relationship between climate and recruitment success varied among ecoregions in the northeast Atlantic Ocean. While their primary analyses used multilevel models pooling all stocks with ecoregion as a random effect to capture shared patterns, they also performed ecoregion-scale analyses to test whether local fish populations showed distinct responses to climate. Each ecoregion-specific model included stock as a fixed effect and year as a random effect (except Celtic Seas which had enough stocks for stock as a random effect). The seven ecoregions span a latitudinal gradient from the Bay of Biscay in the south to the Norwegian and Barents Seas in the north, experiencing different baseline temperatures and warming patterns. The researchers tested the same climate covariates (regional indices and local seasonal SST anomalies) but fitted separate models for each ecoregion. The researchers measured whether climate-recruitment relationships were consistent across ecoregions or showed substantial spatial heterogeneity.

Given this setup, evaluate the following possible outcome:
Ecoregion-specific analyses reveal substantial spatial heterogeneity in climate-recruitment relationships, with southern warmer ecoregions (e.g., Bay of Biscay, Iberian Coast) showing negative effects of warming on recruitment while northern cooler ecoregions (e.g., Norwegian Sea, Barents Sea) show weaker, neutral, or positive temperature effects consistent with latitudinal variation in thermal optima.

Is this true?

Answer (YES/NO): NO